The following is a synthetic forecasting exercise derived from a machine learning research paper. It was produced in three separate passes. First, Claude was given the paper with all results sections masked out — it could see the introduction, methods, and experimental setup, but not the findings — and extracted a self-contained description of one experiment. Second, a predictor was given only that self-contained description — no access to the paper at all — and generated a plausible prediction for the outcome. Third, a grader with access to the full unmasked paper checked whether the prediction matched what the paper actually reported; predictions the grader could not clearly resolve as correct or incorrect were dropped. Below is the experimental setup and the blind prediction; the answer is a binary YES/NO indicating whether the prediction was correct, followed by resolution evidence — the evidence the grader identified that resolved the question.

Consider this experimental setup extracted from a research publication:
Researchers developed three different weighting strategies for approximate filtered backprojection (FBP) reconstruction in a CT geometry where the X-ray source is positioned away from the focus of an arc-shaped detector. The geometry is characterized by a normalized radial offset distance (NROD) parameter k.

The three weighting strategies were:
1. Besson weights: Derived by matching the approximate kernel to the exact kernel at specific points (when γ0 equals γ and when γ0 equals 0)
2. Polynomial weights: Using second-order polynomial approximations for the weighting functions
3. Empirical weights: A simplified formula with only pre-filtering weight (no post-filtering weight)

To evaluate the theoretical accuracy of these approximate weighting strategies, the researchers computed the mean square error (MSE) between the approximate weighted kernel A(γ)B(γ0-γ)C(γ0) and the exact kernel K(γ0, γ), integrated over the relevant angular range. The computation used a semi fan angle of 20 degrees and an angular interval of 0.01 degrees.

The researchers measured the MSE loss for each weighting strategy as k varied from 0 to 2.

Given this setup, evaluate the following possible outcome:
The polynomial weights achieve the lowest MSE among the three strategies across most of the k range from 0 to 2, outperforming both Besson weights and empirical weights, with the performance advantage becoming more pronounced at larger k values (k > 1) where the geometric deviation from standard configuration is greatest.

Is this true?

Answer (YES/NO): NO